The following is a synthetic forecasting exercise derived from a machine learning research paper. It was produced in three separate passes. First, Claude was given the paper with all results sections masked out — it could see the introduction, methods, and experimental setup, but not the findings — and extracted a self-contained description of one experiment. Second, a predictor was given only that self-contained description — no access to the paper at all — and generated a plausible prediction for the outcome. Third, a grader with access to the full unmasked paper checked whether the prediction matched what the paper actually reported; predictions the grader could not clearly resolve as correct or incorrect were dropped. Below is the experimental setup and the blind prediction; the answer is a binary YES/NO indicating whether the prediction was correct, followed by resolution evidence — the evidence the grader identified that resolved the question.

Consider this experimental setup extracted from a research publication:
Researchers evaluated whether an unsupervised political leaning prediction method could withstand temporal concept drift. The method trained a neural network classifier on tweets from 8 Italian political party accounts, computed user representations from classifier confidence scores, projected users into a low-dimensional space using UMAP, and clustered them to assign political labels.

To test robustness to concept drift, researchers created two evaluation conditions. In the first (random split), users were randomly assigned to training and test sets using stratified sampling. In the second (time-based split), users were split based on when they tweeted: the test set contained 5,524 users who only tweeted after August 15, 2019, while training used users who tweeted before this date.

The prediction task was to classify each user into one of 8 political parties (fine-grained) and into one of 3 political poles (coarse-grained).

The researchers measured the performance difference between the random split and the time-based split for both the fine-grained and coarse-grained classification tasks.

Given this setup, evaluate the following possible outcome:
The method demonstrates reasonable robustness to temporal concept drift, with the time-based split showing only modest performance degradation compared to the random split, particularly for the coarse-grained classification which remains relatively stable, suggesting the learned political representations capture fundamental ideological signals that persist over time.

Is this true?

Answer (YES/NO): YES